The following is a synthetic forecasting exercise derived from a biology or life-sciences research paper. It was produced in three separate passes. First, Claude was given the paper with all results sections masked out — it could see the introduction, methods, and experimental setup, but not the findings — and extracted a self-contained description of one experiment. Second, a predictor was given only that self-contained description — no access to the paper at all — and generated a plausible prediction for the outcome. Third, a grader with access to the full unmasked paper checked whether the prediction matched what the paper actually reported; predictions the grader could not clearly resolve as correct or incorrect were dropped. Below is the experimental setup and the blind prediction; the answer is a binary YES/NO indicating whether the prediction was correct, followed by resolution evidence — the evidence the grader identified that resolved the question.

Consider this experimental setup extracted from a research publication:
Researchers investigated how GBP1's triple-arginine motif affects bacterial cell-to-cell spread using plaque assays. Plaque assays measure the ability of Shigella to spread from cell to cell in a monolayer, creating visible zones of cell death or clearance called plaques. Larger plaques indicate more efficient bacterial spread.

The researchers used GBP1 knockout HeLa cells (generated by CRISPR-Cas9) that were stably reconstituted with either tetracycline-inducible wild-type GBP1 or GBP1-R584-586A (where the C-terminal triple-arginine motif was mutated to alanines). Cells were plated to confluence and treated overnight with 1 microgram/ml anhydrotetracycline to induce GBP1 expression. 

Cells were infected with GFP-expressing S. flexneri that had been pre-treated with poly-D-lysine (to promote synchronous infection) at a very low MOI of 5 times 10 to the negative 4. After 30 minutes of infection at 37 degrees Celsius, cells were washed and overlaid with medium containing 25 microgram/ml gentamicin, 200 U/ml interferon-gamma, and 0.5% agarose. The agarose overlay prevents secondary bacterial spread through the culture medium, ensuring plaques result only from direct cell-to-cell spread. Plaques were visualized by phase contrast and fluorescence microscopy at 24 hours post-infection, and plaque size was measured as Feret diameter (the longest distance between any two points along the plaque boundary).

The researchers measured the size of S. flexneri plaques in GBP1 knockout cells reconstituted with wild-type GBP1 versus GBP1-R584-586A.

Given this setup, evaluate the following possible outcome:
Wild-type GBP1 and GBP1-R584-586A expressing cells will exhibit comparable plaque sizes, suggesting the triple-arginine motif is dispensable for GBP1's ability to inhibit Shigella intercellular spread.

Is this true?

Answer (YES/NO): NO